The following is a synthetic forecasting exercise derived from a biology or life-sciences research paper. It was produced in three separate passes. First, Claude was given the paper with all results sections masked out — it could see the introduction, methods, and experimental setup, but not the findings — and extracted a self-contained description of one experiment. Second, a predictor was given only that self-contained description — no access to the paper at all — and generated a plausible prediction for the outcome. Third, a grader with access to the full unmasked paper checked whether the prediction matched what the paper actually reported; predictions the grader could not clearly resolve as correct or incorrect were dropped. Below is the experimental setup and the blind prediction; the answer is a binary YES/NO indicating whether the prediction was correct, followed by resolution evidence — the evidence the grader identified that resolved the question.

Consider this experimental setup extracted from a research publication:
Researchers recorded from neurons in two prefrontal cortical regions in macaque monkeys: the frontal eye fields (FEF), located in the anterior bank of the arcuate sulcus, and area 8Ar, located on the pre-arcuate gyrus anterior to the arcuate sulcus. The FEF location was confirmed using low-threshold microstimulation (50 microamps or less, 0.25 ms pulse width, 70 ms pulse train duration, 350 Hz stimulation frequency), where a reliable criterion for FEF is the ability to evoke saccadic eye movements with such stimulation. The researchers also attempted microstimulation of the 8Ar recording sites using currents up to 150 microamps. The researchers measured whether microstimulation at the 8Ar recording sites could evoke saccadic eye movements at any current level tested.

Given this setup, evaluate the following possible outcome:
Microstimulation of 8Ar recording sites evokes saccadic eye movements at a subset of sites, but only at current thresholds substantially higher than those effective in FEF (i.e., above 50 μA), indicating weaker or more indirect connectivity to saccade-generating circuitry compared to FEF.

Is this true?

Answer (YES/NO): NO